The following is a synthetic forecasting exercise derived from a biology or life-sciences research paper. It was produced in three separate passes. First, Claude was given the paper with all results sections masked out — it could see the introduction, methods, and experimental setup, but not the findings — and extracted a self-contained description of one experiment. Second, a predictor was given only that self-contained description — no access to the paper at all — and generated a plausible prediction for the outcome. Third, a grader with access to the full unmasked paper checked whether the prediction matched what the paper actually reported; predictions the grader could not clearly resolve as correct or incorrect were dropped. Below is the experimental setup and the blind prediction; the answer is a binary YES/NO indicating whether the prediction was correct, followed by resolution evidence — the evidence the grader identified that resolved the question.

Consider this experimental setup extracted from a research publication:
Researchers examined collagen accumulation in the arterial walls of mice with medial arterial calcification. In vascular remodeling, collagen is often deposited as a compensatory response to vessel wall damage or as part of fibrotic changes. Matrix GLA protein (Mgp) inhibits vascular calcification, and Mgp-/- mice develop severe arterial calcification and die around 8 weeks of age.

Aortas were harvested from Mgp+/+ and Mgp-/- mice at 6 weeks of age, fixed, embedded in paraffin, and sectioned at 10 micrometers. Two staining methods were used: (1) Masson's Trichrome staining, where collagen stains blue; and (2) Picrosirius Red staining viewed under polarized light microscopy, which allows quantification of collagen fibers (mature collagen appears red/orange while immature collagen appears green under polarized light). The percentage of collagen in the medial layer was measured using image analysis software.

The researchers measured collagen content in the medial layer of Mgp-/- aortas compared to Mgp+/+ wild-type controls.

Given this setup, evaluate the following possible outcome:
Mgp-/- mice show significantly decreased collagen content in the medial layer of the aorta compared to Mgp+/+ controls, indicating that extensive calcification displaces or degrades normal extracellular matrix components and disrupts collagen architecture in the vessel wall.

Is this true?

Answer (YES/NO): NO